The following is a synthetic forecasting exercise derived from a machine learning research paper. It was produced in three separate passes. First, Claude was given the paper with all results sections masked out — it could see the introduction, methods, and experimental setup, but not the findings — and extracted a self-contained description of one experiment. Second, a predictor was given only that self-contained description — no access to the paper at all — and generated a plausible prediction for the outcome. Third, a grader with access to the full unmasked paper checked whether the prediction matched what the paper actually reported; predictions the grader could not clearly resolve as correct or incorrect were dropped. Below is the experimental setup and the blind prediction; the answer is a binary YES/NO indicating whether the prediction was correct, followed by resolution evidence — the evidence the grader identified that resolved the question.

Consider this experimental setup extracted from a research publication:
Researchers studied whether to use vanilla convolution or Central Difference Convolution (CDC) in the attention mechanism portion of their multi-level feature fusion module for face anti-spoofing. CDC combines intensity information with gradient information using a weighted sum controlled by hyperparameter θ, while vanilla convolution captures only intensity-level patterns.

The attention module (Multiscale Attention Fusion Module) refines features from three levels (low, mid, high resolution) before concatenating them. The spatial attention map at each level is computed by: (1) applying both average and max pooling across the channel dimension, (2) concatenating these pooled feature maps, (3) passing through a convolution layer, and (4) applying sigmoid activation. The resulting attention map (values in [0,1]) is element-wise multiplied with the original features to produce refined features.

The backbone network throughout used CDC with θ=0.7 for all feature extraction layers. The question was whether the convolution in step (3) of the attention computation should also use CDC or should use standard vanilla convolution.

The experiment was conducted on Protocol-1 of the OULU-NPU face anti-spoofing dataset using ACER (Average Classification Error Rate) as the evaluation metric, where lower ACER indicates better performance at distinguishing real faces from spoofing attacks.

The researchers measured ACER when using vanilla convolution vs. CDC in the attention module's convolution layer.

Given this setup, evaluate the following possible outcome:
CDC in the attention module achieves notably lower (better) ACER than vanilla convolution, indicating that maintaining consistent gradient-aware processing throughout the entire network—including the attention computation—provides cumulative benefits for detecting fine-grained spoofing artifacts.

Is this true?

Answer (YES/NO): NO